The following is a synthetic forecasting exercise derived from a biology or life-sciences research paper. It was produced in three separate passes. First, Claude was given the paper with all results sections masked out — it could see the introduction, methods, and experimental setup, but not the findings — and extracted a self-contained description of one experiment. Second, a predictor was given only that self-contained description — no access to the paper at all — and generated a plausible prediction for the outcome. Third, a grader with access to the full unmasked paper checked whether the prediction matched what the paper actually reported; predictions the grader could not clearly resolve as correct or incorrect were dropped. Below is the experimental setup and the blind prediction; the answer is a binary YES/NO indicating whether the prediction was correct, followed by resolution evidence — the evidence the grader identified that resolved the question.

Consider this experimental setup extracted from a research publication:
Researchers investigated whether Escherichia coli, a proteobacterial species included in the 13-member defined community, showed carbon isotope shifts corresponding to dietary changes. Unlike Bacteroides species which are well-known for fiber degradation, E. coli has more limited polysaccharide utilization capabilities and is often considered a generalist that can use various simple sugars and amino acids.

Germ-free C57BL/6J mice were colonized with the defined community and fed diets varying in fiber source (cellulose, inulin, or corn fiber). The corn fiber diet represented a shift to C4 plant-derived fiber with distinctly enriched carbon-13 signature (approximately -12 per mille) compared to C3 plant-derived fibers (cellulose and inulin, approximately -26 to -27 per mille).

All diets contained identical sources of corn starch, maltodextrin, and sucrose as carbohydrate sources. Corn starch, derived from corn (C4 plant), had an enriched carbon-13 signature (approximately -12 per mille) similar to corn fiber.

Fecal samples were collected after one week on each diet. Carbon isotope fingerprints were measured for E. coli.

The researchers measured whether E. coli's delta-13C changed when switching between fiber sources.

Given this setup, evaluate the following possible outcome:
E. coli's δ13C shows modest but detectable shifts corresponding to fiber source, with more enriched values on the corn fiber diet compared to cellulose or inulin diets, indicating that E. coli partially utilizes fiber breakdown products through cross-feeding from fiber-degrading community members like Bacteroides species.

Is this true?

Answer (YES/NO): NO